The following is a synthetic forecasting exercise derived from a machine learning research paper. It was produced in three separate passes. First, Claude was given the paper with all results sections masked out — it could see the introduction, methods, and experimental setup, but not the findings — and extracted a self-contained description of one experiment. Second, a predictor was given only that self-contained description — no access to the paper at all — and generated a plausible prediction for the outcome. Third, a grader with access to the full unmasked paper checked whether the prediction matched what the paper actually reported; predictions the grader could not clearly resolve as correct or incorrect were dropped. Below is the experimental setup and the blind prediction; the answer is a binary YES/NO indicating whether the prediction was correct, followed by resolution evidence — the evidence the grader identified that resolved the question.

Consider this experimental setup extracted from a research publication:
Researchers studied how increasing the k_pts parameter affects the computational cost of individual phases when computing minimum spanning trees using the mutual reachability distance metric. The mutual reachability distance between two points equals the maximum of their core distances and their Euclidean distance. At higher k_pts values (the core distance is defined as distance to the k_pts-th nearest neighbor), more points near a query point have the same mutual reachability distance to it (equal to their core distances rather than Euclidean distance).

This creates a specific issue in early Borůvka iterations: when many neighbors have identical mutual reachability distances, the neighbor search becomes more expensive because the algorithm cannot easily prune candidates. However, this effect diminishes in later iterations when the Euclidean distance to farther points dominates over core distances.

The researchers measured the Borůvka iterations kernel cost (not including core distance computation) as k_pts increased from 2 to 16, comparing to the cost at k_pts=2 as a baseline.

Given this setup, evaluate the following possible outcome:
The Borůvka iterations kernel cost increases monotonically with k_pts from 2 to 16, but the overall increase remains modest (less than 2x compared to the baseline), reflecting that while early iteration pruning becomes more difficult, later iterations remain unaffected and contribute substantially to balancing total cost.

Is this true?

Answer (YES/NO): YES